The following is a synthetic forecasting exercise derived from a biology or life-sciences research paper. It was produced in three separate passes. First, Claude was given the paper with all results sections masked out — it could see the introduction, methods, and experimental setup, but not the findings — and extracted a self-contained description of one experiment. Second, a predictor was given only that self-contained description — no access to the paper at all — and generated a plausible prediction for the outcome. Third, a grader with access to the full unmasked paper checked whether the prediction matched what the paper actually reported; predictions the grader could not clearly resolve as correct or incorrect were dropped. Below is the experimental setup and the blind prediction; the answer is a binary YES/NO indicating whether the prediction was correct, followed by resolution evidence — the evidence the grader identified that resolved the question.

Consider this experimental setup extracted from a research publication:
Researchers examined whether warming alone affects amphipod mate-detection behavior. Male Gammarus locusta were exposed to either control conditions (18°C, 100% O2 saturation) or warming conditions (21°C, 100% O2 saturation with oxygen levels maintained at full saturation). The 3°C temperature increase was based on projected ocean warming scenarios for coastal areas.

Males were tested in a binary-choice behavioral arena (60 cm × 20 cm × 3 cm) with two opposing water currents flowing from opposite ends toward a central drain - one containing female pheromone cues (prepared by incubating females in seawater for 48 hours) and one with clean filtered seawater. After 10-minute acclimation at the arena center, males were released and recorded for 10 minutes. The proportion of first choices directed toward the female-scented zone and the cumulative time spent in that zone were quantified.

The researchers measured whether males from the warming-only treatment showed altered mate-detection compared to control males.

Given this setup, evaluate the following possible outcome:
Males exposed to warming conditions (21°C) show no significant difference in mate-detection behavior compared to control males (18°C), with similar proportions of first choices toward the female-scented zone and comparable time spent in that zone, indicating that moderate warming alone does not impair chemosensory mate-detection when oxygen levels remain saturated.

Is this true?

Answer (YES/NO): YES